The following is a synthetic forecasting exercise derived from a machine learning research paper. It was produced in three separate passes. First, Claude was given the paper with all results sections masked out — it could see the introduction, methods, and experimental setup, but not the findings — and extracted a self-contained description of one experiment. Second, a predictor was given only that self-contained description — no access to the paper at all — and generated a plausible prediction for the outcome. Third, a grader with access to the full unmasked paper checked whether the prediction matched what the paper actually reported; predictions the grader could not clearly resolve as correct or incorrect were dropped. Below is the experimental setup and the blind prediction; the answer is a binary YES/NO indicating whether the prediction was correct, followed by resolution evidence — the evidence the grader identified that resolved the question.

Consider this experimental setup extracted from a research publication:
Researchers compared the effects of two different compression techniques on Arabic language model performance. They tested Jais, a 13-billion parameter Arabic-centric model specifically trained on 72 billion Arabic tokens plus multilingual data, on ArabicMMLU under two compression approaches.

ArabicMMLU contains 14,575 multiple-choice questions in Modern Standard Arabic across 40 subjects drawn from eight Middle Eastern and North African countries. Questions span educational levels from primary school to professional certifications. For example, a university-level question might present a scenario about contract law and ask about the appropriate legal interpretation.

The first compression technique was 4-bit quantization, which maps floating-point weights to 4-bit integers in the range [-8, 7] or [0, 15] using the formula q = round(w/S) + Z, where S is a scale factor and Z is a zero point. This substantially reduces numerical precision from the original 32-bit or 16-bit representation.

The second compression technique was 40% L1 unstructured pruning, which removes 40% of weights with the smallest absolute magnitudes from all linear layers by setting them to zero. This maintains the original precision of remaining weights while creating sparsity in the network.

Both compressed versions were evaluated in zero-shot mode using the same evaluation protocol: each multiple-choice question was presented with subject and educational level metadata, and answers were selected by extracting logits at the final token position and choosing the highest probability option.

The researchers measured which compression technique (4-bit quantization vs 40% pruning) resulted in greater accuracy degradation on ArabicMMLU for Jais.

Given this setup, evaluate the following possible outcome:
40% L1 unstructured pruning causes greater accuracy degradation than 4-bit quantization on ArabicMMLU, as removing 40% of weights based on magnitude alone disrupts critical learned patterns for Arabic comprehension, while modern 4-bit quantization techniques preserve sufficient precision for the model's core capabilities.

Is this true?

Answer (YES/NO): NO